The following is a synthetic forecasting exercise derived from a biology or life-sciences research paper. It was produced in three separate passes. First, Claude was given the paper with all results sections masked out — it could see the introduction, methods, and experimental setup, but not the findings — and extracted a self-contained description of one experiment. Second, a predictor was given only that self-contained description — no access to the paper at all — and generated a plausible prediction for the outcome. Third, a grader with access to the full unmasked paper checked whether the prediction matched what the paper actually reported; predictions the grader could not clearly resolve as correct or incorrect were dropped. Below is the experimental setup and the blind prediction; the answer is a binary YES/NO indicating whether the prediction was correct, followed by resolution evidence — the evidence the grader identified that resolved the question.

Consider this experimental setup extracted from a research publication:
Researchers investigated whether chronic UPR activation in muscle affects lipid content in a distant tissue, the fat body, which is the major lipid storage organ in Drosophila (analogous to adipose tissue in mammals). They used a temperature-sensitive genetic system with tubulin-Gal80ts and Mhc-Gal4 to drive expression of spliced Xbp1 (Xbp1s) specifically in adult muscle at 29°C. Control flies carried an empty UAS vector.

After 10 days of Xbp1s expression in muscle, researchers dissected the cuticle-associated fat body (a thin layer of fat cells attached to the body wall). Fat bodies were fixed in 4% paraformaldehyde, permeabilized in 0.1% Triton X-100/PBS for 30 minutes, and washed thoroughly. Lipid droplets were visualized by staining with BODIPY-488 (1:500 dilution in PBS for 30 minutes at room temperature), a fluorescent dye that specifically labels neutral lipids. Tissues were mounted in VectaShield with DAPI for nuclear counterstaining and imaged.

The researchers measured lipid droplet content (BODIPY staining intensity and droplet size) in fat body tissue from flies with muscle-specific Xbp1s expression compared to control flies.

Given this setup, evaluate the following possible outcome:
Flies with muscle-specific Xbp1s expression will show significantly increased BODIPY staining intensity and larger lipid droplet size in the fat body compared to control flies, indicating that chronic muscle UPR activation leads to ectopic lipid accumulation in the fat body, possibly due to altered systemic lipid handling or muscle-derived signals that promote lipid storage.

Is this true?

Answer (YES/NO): NO